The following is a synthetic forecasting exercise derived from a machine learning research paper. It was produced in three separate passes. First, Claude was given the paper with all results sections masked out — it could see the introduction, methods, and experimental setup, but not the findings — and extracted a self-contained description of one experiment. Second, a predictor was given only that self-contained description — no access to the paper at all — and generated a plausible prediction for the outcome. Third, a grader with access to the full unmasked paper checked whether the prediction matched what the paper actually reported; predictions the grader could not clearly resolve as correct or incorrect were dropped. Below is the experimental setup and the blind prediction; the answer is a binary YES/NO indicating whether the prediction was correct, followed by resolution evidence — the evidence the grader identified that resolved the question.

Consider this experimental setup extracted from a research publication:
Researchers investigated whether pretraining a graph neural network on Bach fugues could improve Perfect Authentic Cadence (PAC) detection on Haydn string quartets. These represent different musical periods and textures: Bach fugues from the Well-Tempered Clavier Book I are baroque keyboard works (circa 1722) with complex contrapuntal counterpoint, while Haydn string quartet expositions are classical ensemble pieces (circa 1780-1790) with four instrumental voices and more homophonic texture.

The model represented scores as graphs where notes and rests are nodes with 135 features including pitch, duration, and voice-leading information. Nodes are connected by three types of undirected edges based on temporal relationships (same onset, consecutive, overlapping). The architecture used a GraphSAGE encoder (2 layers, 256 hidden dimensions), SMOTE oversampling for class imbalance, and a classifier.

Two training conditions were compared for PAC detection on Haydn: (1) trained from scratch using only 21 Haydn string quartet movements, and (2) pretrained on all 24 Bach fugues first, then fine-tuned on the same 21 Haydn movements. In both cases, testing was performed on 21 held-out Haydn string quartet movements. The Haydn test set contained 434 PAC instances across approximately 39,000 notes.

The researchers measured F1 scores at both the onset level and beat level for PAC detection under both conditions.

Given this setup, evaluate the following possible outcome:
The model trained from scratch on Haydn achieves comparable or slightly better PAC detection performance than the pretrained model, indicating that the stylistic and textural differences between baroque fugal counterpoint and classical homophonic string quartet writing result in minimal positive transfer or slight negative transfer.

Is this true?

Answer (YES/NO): NO